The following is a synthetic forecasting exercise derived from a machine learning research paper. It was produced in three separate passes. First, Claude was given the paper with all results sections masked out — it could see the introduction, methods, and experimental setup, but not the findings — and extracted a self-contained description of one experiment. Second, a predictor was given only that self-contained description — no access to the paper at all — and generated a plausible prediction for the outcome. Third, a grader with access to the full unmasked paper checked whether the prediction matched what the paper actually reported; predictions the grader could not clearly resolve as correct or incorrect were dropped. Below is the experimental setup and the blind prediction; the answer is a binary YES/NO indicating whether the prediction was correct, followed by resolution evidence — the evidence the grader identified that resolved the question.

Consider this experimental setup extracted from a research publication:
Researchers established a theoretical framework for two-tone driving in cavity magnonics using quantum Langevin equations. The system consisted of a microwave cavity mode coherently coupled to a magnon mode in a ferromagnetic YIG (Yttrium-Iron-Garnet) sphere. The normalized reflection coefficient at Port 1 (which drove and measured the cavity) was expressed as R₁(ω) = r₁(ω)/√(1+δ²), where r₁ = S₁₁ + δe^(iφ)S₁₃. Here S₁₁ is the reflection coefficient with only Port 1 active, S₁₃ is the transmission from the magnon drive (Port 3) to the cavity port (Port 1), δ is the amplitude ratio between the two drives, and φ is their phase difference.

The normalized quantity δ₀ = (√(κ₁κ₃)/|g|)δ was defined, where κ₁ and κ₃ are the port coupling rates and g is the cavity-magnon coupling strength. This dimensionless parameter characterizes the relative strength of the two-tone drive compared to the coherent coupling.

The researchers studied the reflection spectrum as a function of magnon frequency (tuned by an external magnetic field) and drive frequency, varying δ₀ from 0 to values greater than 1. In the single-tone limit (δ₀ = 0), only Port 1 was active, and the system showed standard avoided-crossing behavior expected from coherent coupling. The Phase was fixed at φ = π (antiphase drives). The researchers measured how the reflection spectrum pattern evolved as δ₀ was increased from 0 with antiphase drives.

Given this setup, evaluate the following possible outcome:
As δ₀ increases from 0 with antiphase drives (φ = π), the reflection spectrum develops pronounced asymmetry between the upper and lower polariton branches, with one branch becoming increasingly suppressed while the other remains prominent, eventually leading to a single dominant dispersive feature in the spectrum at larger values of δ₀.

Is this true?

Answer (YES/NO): NO